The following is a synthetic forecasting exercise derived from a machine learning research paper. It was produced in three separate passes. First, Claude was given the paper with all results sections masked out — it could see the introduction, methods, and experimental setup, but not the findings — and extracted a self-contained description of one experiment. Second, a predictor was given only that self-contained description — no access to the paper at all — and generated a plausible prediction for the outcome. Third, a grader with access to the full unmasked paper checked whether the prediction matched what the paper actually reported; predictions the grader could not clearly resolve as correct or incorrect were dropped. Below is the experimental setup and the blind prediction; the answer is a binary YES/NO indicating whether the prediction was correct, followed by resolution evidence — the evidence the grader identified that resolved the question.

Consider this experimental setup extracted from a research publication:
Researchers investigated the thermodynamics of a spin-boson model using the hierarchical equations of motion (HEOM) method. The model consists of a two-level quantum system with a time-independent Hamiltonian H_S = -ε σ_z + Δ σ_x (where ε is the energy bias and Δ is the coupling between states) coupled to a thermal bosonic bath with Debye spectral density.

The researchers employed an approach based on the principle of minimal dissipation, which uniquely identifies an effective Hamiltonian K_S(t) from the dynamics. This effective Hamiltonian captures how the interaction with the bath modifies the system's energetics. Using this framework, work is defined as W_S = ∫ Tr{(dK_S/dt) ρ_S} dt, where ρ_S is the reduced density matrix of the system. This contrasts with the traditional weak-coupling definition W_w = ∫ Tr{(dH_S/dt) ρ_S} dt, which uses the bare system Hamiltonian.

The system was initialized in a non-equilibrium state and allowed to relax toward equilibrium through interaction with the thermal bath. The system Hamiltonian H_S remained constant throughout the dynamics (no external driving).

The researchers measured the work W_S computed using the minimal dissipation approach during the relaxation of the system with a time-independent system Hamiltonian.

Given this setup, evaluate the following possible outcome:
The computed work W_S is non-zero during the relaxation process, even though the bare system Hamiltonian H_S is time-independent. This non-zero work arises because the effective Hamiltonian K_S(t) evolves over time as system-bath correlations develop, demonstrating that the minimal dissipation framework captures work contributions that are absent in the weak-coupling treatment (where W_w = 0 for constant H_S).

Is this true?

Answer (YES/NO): YES